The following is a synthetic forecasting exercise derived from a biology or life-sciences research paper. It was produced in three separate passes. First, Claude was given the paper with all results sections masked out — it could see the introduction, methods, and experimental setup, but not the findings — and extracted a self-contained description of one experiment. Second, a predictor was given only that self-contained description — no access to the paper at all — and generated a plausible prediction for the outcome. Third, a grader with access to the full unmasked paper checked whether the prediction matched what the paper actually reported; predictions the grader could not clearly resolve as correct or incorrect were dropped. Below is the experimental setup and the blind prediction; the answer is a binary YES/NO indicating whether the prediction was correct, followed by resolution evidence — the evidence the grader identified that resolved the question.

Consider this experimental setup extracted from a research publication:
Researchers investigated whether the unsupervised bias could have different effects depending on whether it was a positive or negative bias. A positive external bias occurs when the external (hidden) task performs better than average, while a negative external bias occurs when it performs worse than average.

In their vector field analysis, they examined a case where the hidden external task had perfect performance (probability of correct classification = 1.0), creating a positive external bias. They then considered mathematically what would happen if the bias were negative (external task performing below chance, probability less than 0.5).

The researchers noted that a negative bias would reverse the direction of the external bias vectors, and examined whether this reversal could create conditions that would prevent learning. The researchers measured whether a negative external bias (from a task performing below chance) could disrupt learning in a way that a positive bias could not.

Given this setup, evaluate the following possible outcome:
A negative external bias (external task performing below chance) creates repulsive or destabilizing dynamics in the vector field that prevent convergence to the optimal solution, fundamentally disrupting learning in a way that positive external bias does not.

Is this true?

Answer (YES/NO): NO